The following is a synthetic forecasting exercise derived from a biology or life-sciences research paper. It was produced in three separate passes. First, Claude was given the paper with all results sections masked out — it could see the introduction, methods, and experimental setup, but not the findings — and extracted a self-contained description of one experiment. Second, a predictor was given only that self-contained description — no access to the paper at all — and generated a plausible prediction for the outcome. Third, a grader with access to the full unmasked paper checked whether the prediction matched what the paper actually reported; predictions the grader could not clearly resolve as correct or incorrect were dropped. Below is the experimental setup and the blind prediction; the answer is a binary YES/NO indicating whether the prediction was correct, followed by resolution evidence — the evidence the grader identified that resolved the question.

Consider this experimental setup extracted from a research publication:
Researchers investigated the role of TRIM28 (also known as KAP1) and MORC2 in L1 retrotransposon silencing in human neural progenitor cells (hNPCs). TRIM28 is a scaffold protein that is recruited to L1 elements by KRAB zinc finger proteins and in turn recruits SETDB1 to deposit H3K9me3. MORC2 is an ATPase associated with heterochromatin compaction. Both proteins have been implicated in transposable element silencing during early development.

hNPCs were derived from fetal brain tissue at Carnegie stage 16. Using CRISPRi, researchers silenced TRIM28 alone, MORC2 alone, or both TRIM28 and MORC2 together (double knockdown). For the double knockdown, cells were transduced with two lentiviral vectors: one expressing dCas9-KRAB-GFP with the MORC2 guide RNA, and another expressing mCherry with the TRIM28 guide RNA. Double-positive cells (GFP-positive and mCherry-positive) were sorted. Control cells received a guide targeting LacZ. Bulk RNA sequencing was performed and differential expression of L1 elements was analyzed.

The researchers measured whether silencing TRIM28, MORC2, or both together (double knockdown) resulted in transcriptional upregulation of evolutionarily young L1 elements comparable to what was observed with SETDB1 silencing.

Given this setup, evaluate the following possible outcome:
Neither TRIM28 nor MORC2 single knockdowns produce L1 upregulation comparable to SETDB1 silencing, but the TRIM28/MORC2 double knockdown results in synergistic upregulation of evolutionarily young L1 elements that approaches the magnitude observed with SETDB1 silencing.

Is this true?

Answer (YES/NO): NO